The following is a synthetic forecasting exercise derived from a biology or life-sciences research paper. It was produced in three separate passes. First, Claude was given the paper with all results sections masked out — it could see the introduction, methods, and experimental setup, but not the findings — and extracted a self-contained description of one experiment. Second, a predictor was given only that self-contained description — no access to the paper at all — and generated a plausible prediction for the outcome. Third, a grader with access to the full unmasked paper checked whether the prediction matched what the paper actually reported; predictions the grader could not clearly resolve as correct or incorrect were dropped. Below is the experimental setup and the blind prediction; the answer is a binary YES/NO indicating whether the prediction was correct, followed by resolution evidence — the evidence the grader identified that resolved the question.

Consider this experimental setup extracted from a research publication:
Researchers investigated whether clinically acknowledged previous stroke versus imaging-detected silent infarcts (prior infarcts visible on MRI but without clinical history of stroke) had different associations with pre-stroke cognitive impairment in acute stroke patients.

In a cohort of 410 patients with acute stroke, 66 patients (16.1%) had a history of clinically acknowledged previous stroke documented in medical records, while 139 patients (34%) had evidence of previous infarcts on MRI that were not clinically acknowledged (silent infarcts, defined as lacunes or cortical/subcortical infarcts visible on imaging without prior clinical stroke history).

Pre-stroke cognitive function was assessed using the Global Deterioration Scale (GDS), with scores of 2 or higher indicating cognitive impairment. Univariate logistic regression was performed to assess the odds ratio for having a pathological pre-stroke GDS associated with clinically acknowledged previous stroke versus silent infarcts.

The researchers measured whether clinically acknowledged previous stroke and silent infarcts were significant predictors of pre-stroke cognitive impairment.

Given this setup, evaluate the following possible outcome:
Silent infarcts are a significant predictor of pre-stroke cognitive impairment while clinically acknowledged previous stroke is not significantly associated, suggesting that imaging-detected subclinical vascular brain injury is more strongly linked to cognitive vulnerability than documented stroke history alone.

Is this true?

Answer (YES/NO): NO